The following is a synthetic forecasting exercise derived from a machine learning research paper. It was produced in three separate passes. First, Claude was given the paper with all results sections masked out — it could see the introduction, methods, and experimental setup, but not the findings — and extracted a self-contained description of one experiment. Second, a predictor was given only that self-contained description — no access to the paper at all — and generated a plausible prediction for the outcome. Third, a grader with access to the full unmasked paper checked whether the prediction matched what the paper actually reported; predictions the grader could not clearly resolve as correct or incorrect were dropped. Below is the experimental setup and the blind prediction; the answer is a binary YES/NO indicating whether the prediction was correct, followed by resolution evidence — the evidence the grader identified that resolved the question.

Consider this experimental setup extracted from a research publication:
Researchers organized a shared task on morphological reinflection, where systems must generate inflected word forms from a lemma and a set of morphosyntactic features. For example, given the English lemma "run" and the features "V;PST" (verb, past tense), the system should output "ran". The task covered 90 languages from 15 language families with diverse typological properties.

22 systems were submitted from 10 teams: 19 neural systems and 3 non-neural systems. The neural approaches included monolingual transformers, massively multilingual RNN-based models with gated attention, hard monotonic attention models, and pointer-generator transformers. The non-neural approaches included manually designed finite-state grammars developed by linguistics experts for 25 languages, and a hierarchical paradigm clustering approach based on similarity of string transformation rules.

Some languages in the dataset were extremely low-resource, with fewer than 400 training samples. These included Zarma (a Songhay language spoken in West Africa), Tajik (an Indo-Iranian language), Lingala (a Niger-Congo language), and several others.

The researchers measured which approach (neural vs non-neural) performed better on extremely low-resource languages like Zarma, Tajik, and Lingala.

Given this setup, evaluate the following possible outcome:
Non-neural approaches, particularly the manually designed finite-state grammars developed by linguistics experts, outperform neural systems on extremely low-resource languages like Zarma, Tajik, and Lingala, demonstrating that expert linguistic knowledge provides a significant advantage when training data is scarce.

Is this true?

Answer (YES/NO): YES